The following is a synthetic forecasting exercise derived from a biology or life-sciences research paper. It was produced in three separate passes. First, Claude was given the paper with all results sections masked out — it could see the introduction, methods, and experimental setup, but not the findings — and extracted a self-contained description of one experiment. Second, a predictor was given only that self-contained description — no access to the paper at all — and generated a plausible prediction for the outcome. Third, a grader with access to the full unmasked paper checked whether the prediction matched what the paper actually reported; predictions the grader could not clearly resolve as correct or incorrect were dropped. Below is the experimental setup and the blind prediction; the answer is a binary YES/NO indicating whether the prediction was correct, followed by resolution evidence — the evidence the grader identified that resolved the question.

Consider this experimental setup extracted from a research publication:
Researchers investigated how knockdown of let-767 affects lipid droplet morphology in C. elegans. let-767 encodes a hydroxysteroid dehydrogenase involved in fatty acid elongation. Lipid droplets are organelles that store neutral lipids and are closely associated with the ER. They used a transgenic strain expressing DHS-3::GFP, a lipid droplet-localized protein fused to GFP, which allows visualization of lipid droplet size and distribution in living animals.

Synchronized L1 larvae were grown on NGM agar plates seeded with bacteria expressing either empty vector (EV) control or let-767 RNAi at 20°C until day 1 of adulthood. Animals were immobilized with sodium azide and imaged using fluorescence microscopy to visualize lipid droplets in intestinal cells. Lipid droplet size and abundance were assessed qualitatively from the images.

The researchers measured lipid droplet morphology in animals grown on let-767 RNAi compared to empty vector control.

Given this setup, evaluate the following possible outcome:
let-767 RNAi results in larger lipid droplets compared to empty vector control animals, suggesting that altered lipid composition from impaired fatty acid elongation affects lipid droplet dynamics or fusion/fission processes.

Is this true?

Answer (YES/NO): NO